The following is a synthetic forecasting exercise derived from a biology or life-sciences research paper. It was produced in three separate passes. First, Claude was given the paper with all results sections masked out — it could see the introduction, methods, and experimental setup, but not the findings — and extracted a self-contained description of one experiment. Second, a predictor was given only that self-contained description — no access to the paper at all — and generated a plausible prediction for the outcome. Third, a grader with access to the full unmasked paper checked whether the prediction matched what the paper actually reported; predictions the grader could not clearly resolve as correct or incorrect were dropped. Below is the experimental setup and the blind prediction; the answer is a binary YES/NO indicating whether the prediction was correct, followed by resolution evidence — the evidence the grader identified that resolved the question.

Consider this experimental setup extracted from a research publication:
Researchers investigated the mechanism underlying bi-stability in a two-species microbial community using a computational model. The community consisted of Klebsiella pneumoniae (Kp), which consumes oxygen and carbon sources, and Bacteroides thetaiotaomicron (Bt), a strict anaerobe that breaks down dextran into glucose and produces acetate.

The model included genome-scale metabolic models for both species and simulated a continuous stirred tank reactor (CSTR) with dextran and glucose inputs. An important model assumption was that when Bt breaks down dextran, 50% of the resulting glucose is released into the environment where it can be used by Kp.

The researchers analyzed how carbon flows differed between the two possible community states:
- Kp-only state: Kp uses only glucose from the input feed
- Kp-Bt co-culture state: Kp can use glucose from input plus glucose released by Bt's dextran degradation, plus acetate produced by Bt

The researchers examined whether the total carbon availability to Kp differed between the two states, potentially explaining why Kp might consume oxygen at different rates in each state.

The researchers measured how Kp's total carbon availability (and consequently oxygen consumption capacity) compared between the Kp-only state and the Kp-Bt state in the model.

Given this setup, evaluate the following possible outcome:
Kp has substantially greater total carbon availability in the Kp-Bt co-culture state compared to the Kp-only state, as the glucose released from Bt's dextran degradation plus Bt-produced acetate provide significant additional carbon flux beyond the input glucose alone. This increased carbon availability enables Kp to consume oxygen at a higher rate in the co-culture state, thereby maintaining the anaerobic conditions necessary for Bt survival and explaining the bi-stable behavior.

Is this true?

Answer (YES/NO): YES